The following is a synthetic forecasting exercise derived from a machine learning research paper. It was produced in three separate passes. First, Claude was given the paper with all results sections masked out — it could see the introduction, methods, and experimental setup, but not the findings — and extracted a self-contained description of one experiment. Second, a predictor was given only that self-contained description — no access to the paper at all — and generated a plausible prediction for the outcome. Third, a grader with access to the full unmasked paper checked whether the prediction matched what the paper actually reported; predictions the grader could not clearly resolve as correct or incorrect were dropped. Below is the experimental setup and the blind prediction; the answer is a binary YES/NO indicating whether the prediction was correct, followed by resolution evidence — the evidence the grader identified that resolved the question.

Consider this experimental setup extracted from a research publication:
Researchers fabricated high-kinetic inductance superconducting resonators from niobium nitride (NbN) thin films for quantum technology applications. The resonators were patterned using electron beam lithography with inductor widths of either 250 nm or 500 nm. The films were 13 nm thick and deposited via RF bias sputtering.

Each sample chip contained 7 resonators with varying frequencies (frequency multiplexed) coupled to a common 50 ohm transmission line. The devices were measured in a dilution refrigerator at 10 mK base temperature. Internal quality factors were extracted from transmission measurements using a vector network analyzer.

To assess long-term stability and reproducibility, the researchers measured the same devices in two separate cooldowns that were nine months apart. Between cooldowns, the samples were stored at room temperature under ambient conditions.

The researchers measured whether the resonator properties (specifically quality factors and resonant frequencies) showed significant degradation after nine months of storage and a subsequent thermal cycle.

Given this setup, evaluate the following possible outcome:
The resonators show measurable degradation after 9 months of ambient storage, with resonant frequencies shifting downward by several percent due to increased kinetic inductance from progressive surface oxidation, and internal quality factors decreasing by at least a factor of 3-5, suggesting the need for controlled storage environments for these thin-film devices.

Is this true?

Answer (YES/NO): NO